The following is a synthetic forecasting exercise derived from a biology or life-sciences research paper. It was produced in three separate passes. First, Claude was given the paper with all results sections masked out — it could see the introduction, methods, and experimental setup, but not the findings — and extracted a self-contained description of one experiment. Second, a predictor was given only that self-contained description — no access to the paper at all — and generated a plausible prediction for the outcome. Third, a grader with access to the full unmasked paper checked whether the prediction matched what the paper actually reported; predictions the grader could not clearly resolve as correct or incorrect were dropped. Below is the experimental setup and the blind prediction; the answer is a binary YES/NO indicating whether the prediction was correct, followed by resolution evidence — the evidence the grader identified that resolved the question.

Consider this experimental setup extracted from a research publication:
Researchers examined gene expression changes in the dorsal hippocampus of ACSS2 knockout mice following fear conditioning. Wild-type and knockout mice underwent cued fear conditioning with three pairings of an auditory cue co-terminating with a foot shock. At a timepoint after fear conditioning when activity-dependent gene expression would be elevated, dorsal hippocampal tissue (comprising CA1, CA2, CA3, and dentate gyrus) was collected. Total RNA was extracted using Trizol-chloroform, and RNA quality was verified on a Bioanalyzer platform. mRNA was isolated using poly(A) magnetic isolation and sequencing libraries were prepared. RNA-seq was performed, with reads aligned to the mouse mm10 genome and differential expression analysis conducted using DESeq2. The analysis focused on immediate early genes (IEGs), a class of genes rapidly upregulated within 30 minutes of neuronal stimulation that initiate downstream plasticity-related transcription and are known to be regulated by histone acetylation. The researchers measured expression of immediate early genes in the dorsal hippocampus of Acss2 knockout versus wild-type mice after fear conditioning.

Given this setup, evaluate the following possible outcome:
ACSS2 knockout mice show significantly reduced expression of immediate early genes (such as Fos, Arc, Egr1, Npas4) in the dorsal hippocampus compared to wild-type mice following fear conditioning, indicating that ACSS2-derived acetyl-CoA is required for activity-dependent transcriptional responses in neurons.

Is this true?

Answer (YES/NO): YES